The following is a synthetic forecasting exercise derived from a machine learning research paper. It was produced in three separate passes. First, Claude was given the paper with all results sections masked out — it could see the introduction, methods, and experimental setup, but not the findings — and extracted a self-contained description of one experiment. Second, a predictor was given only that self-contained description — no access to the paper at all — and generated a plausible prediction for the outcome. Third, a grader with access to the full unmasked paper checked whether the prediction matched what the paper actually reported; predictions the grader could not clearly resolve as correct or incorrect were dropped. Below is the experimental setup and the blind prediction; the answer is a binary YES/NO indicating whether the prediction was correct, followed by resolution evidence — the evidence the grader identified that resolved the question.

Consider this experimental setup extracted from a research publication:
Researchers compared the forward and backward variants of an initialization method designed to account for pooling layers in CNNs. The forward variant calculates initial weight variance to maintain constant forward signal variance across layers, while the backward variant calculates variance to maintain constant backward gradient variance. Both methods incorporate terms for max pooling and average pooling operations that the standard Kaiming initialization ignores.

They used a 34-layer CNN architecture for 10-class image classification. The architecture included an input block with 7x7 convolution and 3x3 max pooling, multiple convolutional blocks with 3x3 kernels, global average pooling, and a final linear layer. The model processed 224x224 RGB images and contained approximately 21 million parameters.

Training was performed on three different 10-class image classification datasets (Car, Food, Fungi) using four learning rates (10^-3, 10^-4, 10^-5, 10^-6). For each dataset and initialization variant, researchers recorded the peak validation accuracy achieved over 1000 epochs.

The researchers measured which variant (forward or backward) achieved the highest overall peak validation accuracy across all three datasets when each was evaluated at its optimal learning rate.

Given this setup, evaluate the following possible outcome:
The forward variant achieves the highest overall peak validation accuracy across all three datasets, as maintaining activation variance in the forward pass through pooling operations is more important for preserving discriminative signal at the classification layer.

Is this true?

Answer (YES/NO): NO